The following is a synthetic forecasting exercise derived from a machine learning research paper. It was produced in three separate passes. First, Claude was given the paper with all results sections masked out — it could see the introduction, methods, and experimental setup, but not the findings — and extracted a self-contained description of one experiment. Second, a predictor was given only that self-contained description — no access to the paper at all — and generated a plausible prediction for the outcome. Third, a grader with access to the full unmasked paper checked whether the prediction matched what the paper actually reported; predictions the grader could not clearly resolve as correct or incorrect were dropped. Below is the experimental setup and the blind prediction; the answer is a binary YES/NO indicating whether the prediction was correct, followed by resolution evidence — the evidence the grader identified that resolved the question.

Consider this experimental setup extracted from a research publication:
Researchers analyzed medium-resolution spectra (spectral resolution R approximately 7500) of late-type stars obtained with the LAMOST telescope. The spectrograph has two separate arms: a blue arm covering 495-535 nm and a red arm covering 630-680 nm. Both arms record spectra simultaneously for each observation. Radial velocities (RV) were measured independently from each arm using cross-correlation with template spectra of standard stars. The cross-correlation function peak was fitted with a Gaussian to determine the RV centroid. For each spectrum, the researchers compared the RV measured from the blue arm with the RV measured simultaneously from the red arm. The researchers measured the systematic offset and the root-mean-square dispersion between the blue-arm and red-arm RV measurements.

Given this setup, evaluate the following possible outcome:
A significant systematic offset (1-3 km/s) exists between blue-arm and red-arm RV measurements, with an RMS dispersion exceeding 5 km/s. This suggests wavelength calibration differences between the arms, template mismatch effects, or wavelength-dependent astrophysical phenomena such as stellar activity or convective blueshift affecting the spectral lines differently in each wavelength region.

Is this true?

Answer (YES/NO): NO